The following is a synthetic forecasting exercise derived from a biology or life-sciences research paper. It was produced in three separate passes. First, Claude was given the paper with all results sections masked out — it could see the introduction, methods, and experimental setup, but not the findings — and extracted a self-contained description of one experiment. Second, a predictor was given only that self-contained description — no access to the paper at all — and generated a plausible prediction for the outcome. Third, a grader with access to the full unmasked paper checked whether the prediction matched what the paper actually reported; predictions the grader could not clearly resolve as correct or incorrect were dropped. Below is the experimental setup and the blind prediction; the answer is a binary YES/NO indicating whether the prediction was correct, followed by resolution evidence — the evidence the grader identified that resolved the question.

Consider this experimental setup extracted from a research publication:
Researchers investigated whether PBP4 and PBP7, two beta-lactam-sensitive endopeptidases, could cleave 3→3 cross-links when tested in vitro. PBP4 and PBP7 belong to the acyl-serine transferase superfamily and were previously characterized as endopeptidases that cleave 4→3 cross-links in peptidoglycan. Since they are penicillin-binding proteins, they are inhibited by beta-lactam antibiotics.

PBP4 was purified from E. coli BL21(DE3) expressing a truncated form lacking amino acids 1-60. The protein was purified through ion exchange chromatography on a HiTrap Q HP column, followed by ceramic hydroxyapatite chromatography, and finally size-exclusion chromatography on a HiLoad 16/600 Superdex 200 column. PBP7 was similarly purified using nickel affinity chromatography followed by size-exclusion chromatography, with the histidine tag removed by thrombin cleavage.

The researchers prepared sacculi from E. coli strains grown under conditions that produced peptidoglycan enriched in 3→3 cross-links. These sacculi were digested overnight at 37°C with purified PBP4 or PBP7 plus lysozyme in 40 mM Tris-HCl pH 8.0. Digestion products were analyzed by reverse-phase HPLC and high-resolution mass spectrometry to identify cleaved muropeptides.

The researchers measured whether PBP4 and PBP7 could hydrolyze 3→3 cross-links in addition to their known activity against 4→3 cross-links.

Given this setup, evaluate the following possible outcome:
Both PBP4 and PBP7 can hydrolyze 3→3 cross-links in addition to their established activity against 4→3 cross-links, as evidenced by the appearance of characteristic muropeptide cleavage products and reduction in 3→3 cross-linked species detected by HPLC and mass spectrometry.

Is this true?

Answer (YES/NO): NO